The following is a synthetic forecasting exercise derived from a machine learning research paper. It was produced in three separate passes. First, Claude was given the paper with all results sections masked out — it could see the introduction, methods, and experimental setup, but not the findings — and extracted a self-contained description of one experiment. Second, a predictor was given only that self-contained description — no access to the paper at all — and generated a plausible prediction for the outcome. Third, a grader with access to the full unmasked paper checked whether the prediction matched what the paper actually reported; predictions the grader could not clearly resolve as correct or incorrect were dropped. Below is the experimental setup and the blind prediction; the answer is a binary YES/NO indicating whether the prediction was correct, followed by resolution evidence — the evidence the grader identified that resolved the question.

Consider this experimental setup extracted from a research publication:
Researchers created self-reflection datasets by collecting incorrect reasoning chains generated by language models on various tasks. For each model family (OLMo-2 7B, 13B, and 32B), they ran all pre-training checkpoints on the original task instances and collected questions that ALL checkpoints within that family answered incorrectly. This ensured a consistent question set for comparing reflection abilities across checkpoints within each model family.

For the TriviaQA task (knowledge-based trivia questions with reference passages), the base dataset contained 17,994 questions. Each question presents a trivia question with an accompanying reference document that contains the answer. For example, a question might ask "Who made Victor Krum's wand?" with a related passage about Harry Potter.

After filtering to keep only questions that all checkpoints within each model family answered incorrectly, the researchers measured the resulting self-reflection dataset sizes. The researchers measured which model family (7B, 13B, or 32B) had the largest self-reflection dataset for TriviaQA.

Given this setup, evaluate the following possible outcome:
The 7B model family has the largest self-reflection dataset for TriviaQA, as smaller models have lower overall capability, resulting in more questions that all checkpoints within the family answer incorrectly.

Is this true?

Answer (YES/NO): NO